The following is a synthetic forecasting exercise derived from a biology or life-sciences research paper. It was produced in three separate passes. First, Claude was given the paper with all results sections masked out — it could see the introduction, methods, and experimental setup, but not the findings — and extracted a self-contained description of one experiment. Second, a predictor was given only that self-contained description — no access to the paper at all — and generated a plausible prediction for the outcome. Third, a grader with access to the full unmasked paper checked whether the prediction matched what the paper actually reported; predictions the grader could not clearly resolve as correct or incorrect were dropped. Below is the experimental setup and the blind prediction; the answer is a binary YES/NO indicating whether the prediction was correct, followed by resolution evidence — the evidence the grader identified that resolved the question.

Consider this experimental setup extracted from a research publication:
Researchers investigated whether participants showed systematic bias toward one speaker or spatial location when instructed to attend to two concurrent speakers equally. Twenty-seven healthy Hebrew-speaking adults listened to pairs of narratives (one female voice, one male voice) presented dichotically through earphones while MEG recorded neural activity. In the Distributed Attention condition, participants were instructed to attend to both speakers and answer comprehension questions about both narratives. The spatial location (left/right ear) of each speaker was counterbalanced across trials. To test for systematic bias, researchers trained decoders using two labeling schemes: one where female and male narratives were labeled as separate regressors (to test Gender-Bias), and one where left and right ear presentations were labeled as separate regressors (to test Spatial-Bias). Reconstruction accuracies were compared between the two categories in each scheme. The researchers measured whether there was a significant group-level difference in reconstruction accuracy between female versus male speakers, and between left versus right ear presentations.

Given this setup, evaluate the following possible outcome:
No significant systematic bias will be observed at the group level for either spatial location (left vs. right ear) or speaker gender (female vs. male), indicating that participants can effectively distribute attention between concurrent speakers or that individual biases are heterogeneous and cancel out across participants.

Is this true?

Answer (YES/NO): YES